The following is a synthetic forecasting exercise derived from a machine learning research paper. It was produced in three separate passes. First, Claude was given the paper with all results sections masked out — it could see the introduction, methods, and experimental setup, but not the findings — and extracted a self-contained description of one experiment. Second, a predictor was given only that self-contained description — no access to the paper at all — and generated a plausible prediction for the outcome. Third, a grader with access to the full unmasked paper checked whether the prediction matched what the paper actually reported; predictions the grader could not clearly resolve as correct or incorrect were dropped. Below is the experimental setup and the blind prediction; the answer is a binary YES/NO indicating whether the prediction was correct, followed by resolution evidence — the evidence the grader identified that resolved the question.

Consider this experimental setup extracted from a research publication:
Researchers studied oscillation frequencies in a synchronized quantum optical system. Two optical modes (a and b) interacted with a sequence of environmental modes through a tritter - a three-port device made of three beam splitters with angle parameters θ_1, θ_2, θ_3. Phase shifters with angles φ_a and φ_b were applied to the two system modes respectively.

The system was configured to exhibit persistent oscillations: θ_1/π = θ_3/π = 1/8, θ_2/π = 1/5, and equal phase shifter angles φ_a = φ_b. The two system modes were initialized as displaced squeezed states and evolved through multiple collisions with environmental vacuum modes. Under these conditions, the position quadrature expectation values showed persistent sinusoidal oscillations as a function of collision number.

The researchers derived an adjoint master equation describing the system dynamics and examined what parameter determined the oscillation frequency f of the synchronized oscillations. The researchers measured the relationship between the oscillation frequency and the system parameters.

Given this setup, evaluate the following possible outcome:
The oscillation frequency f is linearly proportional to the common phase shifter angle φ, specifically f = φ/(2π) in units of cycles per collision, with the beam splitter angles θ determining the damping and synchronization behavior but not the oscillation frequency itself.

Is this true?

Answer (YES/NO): YES